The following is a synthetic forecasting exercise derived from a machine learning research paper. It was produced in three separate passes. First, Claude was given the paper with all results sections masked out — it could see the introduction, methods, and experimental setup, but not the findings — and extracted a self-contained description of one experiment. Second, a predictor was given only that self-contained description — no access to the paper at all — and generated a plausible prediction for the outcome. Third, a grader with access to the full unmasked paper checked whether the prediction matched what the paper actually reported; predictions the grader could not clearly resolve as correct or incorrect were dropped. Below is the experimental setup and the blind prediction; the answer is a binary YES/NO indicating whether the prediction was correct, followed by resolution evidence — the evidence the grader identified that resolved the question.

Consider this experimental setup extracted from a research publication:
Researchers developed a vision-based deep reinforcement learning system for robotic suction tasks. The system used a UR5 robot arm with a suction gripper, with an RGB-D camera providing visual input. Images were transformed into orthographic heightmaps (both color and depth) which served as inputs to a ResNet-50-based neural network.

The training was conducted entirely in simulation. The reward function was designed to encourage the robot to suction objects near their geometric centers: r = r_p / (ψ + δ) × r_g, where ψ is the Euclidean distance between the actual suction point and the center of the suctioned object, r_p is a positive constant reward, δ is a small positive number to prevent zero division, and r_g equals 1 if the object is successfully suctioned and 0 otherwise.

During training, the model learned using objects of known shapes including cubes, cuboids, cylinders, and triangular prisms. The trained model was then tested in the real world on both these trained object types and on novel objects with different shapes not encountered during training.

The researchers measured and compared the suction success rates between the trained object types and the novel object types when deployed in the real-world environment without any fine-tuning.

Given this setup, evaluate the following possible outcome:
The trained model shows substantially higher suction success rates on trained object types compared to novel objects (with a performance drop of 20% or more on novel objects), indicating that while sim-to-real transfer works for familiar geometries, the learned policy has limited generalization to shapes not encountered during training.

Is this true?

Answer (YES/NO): NO